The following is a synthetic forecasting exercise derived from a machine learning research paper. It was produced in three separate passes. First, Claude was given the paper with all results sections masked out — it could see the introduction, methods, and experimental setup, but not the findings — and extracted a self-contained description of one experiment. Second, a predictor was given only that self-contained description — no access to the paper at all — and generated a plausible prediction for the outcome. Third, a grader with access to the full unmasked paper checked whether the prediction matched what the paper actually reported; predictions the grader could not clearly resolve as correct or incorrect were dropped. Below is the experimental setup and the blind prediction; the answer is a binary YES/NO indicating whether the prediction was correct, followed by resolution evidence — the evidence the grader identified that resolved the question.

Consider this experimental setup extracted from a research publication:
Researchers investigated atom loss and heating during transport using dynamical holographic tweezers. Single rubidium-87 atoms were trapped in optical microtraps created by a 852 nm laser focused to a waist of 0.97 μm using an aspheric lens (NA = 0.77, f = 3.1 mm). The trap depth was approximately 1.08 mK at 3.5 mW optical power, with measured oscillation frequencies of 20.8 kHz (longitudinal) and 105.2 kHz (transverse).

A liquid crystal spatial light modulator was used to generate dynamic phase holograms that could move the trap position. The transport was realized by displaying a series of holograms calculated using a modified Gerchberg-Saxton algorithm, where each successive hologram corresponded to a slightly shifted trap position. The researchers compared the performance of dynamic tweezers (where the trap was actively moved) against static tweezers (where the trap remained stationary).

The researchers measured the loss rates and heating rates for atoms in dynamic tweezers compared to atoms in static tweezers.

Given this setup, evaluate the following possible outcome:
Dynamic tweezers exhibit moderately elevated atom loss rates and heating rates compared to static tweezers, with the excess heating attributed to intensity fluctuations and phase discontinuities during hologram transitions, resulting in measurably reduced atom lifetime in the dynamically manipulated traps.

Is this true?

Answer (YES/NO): NO